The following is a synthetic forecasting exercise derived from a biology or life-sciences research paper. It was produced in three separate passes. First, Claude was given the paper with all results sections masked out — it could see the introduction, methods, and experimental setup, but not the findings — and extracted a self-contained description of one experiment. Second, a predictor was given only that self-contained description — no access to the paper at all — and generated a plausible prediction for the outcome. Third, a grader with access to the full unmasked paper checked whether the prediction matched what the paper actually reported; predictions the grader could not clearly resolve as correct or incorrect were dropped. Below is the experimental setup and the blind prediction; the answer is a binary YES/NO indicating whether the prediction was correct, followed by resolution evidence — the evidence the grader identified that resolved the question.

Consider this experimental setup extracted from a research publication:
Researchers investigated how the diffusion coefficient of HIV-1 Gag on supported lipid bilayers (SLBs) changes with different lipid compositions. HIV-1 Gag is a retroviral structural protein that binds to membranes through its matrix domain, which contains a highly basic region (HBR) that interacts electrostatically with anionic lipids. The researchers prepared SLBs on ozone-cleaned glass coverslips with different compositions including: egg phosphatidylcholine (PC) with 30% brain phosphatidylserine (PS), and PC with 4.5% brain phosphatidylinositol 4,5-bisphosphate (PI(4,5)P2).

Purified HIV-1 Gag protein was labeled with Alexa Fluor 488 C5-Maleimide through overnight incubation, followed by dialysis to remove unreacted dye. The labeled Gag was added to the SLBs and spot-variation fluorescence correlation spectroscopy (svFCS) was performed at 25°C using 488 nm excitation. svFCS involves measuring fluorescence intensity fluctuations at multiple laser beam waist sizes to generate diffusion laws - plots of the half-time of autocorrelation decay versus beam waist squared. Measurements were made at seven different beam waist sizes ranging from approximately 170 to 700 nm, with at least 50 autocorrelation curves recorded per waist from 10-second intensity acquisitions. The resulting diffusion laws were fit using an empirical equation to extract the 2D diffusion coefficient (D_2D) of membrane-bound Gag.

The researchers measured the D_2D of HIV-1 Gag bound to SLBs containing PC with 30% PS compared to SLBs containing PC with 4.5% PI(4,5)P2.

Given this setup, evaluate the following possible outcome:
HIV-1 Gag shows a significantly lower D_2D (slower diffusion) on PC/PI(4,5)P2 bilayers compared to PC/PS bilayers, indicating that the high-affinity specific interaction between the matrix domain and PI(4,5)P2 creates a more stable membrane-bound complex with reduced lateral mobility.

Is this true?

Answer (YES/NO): YES